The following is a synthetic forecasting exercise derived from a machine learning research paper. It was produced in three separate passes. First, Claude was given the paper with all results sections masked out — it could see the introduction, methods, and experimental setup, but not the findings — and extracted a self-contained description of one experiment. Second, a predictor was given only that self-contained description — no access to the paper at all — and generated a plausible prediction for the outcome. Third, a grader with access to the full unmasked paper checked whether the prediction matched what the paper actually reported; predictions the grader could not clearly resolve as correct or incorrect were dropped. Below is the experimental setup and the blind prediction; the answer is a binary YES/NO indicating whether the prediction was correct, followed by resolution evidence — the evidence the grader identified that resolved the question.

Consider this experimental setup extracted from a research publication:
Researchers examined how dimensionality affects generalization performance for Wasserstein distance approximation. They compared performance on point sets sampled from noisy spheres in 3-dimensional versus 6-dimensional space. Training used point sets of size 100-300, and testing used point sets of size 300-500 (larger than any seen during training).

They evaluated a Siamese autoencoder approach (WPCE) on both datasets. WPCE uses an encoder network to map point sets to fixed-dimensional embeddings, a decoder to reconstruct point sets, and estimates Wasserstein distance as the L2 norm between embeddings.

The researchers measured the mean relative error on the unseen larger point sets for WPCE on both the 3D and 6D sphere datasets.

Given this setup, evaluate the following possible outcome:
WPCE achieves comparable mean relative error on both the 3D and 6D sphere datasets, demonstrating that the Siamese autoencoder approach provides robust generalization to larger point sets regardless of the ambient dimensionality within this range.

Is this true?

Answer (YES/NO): NO